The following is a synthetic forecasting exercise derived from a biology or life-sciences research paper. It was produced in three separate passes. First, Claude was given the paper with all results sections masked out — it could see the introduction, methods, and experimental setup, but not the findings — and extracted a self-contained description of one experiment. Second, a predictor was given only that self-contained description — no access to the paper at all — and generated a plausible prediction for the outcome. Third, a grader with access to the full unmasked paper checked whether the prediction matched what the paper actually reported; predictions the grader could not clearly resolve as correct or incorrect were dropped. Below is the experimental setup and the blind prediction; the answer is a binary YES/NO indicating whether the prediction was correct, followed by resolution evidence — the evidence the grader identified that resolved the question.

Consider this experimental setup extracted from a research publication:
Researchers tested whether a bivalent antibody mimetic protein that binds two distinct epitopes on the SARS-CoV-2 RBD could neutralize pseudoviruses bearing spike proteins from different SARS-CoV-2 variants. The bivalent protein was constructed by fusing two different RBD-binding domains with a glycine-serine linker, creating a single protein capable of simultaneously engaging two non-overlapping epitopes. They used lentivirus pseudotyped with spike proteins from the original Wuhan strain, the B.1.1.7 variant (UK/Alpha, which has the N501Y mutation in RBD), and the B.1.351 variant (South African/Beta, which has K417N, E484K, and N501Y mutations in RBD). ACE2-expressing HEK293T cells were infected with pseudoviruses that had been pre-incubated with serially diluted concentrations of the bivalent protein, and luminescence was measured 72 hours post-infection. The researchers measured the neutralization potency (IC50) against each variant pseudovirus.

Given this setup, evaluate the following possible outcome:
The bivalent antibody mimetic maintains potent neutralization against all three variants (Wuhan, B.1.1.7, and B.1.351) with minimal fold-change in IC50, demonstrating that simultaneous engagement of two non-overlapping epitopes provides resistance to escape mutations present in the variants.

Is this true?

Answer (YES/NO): NO